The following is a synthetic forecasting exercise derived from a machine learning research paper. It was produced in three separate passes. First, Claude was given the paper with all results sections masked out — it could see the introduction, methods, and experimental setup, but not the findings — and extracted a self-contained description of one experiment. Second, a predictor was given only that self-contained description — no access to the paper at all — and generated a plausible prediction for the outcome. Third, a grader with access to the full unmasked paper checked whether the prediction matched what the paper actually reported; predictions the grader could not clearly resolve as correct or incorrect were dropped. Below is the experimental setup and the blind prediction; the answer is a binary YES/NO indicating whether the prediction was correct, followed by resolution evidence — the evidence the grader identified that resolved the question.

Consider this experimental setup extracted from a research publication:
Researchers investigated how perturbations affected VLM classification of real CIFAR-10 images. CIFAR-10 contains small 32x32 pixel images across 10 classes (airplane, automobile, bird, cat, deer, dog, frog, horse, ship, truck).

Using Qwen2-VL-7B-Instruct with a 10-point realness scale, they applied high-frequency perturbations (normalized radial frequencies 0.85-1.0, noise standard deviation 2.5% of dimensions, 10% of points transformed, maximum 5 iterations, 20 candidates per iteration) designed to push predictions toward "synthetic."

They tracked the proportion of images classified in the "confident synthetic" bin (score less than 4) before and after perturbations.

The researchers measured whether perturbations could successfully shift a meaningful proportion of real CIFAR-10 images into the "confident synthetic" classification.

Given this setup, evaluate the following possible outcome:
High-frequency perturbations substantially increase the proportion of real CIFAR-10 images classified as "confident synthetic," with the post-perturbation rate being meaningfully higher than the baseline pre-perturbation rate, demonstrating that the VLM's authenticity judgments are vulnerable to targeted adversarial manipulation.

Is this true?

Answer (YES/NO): YES